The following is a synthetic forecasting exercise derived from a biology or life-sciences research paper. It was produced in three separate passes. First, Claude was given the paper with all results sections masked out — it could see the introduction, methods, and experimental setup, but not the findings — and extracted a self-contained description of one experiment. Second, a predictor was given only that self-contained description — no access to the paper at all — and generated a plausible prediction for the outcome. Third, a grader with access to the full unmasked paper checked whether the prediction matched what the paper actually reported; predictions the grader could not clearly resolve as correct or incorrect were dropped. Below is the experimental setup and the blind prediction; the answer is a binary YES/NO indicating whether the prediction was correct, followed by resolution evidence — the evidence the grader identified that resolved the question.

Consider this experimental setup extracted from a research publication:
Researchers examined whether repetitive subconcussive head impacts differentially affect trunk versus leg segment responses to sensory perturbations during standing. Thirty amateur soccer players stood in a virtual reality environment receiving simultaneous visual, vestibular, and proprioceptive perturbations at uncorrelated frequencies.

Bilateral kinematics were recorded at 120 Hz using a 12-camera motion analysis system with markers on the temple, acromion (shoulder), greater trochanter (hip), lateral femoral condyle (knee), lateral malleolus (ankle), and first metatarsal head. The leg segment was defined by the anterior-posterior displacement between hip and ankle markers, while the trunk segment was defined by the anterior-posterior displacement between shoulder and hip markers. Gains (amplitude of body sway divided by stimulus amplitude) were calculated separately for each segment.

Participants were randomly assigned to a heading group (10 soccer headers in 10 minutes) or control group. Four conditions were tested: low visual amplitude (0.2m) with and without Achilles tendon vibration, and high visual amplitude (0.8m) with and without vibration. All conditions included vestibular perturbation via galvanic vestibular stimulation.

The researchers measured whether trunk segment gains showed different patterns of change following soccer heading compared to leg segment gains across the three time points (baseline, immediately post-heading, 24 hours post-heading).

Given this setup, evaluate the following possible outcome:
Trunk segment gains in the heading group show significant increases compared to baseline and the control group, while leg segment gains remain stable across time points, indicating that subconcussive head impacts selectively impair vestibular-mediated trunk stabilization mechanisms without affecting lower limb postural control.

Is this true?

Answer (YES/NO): NO